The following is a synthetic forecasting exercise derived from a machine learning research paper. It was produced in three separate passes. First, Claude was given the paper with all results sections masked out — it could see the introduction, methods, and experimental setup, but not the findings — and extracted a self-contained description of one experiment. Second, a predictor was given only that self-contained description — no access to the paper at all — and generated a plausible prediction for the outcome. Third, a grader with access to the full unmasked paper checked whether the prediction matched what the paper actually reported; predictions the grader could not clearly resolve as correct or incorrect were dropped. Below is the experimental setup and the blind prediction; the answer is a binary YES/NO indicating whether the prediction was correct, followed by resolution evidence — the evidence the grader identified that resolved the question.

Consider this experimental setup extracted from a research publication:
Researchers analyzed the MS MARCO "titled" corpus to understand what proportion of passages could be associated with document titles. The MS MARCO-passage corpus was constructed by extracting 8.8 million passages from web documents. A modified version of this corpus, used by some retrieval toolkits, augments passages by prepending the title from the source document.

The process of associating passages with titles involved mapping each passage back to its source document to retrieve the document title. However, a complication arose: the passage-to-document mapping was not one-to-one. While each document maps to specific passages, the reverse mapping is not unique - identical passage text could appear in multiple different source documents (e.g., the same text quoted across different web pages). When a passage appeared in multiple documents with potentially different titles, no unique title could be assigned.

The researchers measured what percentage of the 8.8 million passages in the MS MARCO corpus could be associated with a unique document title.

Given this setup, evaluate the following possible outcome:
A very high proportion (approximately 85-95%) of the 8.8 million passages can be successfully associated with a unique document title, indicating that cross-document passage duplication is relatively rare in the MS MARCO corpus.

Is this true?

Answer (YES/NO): NO